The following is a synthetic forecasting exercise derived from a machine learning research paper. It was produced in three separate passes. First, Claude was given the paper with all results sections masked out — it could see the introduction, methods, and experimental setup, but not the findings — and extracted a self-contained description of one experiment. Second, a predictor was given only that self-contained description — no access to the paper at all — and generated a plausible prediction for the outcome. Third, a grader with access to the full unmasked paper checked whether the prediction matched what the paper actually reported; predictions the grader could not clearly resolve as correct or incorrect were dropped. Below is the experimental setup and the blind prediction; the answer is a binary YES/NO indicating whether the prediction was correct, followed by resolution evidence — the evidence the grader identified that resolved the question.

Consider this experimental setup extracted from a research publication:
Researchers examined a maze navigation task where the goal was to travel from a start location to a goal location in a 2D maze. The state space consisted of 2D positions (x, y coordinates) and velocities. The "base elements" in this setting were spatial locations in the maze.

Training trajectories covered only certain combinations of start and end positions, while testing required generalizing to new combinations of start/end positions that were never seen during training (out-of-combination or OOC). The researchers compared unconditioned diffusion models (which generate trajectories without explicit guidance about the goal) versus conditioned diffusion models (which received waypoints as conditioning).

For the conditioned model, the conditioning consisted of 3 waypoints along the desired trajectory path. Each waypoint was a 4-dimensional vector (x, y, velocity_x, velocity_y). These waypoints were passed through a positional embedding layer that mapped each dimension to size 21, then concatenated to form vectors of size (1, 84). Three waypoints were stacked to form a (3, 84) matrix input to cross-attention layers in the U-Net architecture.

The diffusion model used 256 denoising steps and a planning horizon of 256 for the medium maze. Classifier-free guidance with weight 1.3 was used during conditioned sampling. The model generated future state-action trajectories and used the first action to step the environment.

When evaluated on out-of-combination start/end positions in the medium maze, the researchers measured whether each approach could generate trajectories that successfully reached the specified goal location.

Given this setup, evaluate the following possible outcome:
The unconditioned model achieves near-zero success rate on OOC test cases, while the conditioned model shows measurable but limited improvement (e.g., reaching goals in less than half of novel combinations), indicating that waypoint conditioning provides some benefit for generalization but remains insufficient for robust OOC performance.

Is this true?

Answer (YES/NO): NO